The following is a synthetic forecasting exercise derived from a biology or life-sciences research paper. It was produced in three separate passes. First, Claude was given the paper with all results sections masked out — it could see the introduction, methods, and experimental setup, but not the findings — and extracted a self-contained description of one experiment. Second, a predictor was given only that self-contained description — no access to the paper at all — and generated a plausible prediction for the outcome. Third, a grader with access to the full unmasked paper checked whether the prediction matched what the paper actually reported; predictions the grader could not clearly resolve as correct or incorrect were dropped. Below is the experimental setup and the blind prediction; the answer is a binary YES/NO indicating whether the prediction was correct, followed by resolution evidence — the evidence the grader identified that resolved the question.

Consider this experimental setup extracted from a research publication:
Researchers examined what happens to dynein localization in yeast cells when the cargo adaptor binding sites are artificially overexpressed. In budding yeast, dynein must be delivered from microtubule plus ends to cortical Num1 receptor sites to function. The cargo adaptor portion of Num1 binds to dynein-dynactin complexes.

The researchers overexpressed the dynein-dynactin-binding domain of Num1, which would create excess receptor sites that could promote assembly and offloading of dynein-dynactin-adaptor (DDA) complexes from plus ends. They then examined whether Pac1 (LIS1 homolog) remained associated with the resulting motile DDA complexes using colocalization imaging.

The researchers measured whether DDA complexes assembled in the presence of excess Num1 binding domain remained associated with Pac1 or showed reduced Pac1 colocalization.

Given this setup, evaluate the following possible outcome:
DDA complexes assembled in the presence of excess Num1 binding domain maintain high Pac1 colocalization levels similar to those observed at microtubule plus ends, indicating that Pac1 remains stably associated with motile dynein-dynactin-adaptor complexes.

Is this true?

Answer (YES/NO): NO